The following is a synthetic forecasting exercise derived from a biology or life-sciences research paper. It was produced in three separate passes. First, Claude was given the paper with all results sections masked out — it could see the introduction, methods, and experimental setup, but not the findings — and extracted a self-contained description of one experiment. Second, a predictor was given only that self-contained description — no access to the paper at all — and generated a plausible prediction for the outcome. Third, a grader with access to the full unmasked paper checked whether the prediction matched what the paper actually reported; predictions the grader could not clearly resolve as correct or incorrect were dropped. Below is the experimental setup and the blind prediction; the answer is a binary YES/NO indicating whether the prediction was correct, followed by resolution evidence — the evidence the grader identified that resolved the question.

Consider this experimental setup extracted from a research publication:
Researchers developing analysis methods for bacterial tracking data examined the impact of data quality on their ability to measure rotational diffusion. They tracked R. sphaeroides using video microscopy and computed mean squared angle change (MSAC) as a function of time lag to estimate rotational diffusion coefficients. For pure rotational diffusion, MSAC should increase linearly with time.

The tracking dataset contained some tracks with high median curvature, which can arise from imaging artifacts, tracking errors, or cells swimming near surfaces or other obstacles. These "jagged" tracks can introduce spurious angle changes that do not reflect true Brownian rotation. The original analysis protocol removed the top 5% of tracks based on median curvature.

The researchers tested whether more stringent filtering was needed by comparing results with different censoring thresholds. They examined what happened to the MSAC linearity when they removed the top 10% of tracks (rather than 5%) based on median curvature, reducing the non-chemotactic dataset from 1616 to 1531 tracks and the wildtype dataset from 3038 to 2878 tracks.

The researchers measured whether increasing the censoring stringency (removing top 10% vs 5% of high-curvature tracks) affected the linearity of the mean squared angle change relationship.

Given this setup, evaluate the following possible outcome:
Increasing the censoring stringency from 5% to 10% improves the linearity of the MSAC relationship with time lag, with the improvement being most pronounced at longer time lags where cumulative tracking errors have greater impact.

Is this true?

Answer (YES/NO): NO